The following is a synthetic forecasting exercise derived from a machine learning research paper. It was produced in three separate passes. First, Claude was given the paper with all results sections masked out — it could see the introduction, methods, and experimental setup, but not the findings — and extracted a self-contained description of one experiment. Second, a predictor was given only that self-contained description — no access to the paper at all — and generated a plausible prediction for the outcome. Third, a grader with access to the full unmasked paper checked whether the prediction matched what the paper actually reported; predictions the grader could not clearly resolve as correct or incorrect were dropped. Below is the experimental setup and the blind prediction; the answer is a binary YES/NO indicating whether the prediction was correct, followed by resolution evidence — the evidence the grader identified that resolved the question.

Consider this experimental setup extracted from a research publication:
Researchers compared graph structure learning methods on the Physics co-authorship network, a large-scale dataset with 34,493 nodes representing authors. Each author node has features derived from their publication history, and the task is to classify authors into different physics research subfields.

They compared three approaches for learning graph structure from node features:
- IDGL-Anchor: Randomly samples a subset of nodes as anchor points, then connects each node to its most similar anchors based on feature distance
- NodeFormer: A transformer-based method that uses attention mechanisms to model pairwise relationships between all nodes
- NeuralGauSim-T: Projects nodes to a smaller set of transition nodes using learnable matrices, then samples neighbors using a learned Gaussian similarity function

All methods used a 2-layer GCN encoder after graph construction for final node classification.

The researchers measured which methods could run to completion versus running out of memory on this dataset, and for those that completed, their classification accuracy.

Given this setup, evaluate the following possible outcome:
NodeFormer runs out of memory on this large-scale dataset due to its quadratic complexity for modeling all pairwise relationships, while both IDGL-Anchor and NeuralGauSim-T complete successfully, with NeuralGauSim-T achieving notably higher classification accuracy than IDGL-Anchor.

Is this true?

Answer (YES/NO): NO